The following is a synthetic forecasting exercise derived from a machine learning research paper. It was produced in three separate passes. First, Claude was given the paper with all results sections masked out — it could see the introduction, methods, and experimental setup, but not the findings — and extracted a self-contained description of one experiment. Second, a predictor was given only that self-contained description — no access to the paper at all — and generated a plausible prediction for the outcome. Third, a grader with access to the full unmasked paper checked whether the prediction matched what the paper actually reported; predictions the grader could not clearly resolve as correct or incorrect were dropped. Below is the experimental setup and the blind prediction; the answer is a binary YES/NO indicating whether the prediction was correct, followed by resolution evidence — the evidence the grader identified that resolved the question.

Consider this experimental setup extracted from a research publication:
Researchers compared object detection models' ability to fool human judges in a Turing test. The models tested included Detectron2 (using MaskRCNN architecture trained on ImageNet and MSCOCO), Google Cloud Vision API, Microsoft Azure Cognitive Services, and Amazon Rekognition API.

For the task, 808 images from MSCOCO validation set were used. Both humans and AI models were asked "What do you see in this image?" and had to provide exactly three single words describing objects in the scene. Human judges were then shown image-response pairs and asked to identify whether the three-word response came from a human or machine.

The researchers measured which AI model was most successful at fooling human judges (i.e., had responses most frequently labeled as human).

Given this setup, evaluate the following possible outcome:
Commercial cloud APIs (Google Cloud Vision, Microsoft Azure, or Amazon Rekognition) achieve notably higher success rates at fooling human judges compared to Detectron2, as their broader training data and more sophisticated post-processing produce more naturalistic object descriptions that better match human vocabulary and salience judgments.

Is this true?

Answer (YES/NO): NO